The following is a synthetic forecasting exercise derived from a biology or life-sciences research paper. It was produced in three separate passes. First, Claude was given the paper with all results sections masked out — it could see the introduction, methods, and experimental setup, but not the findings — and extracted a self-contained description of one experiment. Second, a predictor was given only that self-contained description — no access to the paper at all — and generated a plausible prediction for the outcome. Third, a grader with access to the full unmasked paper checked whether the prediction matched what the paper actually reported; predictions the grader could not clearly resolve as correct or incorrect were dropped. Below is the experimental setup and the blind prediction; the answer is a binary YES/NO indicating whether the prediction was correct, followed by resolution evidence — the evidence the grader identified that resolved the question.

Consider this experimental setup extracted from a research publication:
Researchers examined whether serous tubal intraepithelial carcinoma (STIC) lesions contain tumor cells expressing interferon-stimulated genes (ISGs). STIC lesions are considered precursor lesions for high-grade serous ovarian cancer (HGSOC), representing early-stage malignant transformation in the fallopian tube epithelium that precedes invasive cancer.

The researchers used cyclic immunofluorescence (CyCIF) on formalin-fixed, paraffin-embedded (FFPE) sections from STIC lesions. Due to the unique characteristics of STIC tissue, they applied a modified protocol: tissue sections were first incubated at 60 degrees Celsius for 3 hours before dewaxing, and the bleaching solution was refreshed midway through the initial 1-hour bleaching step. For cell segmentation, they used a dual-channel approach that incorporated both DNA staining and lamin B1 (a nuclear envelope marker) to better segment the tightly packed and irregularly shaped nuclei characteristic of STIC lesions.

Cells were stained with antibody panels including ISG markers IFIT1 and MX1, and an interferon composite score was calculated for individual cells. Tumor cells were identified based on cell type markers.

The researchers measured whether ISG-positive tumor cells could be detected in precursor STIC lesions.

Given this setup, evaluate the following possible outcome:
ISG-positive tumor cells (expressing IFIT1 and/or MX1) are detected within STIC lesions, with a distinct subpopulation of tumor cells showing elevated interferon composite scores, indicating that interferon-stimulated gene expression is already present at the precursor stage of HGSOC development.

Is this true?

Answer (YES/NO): YES